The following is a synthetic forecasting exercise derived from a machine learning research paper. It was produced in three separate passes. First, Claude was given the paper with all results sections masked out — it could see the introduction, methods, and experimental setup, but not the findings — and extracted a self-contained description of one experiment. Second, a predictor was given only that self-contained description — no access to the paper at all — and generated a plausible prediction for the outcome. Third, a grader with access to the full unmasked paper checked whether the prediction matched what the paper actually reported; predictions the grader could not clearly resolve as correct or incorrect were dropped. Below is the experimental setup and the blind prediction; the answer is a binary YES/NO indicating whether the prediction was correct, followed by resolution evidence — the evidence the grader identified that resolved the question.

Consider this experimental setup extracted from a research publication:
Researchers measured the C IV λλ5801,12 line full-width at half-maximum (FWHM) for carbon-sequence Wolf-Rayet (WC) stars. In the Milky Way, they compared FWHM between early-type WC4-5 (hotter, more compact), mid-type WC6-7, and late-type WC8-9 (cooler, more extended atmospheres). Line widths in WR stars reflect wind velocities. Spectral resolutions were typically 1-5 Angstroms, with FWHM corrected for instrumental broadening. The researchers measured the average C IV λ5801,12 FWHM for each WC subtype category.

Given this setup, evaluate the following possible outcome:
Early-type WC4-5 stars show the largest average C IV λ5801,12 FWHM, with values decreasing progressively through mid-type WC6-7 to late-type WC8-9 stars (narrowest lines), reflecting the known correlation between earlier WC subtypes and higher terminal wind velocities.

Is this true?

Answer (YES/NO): YES